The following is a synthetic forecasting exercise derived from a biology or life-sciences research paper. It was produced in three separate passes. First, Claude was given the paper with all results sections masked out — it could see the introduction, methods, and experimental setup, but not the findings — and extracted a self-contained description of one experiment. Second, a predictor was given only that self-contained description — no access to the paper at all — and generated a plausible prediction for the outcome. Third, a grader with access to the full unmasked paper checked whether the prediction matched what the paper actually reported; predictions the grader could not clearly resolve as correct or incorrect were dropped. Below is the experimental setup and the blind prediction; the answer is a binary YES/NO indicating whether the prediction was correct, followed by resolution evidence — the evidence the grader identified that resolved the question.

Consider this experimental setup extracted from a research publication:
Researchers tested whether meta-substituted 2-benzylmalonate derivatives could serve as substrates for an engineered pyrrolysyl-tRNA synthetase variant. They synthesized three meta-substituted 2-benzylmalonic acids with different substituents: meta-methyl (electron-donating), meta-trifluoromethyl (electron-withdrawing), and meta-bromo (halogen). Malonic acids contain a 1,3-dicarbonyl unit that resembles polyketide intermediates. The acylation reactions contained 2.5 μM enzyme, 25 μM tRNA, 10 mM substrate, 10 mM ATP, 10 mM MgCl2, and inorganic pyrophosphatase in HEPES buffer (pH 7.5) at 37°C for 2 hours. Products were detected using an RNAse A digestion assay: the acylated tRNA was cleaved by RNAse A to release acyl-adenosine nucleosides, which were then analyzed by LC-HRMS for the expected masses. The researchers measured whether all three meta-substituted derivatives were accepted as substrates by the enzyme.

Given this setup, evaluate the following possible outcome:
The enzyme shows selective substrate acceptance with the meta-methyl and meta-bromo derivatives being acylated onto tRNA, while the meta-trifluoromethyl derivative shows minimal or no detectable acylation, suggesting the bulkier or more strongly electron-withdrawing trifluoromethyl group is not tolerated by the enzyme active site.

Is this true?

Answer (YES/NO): NO